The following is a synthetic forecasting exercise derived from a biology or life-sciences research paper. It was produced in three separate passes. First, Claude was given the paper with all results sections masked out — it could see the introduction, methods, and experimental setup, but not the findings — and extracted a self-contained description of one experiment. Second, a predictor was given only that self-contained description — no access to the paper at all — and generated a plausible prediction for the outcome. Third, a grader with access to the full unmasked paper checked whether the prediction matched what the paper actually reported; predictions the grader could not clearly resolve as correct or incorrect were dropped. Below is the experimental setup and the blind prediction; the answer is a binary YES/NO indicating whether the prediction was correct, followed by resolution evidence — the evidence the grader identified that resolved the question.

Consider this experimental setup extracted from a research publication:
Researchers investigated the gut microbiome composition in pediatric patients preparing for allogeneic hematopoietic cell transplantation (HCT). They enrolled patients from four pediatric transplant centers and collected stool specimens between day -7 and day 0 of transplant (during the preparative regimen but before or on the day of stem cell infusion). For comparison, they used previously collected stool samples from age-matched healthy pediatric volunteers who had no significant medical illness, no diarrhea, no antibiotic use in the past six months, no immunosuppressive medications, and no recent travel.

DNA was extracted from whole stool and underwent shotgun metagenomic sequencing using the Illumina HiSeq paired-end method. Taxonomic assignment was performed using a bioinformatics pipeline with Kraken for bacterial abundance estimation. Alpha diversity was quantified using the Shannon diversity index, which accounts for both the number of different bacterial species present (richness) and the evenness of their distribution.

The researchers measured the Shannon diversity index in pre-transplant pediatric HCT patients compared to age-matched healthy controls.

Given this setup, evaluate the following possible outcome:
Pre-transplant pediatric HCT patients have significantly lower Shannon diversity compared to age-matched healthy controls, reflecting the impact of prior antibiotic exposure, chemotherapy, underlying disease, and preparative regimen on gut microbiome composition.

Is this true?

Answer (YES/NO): YES